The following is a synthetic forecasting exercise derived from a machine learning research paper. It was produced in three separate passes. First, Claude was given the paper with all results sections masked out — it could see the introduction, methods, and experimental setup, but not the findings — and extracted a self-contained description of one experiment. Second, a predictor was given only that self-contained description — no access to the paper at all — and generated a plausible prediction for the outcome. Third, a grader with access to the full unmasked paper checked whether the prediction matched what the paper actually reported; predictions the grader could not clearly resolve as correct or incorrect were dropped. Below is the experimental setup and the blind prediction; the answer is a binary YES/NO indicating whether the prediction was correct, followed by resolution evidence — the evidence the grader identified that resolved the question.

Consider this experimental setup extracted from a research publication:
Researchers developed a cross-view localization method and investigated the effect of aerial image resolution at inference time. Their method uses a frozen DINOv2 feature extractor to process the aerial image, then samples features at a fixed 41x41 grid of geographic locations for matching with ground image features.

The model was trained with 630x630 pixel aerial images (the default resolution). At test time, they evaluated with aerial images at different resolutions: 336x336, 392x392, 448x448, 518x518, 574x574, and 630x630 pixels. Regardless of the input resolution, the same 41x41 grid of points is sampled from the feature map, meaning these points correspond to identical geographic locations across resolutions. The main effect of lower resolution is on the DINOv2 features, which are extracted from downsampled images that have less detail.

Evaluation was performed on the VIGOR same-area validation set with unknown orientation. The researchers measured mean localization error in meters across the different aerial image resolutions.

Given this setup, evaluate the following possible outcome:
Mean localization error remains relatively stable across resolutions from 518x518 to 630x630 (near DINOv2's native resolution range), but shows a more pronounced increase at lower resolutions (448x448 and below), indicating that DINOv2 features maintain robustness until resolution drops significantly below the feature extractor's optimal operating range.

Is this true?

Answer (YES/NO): NO